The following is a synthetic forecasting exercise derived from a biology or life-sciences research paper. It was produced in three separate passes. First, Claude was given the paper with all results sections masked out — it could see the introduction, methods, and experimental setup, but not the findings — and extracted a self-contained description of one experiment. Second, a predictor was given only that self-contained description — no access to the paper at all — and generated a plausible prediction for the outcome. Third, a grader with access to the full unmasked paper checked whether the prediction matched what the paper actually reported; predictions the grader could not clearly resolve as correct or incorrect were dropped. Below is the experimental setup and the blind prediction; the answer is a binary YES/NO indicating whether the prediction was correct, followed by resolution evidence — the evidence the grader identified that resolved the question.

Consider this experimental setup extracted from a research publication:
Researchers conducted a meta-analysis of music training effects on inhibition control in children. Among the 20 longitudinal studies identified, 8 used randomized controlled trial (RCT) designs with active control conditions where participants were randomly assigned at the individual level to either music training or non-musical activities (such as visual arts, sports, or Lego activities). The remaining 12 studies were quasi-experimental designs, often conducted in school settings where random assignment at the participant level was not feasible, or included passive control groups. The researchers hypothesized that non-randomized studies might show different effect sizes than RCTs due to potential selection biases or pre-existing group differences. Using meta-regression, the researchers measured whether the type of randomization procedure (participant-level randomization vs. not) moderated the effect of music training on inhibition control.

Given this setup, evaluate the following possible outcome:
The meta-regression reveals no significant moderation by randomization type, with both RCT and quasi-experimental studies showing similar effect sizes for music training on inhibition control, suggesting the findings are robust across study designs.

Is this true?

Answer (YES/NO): YES